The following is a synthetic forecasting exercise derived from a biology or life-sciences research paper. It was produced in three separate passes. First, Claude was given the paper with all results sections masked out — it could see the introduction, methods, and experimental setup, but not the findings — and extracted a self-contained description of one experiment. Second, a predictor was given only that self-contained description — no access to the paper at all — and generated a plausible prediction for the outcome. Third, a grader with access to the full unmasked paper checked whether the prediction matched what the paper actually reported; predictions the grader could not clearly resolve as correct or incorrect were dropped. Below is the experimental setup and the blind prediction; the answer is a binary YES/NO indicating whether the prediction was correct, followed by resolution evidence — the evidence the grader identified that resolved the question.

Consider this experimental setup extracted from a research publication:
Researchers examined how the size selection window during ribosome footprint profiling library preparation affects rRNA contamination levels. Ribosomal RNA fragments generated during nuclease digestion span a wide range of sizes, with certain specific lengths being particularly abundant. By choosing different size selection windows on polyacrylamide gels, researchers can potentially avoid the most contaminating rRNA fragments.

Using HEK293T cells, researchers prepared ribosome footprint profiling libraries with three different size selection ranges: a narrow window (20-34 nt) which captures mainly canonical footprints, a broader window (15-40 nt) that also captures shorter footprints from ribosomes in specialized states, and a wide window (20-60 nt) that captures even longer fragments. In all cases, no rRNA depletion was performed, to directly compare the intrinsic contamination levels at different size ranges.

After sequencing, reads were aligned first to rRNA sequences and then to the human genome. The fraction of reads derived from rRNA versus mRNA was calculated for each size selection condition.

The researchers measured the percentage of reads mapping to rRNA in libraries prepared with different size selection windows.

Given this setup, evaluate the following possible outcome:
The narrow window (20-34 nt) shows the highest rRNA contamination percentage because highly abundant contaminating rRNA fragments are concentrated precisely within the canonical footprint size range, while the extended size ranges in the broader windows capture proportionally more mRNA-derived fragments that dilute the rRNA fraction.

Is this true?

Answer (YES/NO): NO